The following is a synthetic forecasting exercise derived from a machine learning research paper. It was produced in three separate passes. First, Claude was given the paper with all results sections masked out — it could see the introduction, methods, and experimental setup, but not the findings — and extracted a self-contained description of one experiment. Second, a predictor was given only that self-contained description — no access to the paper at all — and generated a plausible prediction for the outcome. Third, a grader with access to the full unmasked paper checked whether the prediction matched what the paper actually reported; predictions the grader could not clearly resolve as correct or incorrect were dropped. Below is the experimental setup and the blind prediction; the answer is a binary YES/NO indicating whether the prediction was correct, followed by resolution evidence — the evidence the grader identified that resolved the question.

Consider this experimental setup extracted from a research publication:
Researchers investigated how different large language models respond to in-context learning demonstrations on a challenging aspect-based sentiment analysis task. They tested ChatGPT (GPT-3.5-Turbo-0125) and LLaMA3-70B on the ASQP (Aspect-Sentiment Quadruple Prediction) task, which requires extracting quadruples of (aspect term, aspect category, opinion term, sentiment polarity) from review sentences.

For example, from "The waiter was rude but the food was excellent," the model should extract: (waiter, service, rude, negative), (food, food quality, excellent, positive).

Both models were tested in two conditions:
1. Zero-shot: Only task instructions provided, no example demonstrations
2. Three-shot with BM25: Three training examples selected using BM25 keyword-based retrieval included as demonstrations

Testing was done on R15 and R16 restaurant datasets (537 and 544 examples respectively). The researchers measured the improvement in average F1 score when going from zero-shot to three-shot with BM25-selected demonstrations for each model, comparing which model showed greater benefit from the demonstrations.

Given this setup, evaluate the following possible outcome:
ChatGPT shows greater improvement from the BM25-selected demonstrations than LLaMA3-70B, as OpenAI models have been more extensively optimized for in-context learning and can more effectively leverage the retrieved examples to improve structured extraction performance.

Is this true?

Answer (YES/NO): NO